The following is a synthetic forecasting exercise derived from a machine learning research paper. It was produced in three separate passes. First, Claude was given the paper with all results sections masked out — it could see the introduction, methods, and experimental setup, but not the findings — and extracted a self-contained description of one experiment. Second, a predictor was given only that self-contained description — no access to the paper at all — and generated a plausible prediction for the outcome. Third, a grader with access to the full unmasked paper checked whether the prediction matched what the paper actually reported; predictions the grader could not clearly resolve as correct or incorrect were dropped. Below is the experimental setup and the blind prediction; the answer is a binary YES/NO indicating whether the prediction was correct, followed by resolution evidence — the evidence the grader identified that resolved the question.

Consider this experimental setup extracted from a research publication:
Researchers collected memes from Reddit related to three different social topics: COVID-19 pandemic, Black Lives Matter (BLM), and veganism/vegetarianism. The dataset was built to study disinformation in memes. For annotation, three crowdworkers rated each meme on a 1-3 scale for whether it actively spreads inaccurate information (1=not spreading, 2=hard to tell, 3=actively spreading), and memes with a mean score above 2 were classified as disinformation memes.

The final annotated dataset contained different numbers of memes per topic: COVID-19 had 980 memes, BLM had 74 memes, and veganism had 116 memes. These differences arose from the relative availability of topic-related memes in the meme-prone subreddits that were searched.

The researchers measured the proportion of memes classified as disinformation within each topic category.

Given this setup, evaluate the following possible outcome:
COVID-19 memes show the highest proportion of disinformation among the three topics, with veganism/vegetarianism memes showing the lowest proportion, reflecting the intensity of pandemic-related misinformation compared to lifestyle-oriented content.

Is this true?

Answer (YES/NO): NO